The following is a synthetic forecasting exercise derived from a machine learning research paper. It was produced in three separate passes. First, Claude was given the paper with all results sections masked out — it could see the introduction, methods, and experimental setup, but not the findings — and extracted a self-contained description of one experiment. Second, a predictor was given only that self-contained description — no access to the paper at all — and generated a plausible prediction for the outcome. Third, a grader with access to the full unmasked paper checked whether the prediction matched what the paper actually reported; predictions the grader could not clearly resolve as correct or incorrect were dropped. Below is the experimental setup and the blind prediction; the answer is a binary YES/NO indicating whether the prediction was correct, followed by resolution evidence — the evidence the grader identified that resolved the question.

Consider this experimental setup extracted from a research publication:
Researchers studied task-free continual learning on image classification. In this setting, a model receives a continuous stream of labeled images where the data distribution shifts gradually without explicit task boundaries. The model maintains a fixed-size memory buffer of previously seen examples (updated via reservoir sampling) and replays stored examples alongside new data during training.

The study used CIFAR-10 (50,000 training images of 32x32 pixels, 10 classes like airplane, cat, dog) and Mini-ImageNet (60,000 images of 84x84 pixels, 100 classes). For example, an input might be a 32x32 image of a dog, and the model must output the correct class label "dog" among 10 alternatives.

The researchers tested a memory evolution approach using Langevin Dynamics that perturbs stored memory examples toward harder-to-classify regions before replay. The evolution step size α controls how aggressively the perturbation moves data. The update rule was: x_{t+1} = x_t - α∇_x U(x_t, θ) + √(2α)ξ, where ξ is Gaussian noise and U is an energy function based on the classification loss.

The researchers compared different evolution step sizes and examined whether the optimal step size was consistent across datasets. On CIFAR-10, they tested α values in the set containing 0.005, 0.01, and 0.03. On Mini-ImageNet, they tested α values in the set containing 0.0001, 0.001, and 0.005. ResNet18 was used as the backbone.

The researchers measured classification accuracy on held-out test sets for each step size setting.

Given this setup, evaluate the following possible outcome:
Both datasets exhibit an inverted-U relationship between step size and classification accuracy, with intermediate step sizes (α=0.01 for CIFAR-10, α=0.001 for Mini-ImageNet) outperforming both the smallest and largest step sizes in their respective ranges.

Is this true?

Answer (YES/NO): NO